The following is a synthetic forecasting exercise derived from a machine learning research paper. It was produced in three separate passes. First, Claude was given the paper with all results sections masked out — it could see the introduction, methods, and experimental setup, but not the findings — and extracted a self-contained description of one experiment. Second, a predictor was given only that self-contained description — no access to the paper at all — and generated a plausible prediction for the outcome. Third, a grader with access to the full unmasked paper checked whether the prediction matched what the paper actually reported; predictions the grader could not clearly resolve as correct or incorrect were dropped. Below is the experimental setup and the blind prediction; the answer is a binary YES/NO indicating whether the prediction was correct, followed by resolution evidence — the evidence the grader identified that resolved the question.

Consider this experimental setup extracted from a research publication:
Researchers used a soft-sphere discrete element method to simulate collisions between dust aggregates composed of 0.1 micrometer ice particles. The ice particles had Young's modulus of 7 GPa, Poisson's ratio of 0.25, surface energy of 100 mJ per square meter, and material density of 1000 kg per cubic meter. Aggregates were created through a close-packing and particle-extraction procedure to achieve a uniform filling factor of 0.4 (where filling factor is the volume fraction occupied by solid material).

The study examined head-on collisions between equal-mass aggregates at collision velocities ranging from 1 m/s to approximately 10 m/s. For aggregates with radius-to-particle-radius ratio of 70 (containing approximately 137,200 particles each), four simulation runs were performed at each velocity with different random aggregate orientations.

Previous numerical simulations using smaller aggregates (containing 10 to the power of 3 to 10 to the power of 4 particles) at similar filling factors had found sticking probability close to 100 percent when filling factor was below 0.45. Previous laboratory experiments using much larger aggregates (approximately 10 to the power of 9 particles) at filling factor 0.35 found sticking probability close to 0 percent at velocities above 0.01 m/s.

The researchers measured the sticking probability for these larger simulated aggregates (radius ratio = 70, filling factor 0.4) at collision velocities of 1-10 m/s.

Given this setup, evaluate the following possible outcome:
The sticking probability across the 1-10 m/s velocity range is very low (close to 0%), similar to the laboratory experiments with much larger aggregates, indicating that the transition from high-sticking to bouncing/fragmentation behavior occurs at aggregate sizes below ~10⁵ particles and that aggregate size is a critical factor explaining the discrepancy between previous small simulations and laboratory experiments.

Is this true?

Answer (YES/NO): NO